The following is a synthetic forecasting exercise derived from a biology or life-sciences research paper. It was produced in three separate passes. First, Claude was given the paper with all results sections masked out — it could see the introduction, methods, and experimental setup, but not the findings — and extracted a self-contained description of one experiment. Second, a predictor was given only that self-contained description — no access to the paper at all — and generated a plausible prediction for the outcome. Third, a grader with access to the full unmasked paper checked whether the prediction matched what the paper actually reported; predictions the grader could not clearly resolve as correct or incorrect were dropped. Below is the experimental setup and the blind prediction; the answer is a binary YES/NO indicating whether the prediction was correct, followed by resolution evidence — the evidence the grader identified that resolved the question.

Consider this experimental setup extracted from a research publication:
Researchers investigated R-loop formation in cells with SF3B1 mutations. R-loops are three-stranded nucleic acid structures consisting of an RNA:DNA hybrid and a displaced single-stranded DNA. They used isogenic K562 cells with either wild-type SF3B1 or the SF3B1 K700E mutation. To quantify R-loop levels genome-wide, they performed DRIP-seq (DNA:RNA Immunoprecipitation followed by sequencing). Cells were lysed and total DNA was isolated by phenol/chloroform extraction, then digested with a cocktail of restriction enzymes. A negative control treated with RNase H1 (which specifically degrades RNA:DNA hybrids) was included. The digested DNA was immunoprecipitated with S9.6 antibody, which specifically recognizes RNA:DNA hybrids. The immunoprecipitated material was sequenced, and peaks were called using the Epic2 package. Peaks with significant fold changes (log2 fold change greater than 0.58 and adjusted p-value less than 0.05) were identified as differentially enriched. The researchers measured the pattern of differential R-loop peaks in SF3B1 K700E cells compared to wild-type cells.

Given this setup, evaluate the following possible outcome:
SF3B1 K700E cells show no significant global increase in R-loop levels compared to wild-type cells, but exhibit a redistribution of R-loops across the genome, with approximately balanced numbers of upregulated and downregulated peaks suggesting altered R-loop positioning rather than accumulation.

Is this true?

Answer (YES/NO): NO